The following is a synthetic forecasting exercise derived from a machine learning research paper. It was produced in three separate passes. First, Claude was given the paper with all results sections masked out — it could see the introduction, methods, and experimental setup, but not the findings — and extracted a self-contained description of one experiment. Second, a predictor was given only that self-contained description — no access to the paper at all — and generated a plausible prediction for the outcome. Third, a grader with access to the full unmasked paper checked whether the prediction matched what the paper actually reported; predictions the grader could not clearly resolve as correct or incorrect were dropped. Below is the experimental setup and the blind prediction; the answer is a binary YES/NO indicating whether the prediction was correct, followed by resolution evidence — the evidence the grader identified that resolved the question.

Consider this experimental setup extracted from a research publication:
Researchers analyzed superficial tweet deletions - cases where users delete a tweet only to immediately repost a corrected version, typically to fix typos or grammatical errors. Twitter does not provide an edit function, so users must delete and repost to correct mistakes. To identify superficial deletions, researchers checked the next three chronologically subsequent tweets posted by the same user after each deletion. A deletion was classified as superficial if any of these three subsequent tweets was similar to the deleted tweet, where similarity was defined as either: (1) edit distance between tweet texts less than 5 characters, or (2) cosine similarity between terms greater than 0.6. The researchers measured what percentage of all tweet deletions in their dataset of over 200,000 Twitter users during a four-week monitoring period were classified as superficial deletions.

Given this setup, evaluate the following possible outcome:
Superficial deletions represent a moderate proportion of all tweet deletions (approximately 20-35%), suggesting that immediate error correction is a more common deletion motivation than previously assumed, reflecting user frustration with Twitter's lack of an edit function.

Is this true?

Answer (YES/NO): NO